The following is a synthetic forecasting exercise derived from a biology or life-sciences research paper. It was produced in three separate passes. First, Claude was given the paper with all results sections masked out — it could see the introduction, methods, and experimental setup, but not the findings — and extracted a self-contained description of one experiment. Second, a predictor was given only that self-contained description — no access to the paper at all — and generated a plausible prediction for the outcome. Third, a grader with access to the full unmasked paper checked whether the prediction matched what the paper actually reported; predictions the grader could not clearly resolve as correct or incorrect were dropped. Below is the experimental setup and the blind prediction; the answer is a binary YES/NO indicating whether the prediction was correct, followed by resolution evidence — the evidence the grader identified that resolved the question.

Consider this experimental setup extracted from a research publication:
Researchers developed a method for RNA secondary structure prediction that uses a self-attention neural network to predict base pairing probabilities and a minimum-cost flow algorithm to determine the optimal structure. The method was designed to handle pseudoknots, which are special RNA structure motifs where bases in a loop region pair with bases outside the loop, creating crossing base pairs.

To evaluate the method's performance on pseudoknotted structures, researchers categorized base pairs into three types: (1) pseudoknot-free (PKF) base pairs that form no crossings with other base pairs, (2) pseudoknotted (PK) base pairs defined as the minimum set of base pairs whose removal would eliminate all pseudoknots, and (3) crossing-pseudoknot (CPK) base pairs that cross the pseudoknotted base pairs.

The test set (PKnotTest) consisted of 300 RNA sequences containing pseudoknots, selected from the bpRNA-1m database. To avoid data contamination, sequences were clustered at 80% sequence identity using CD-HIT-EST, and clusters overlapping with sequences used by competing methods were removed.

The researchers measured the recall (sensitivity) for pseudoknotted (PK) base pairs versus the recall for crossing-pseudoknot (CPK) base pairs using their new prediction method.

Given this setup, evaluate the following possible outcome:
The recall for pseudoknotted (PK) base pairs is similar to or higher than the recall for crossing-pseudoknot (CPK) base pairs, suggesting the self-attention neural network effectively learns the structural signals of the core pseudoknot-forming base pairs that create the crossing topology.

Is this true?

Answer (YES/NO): NO